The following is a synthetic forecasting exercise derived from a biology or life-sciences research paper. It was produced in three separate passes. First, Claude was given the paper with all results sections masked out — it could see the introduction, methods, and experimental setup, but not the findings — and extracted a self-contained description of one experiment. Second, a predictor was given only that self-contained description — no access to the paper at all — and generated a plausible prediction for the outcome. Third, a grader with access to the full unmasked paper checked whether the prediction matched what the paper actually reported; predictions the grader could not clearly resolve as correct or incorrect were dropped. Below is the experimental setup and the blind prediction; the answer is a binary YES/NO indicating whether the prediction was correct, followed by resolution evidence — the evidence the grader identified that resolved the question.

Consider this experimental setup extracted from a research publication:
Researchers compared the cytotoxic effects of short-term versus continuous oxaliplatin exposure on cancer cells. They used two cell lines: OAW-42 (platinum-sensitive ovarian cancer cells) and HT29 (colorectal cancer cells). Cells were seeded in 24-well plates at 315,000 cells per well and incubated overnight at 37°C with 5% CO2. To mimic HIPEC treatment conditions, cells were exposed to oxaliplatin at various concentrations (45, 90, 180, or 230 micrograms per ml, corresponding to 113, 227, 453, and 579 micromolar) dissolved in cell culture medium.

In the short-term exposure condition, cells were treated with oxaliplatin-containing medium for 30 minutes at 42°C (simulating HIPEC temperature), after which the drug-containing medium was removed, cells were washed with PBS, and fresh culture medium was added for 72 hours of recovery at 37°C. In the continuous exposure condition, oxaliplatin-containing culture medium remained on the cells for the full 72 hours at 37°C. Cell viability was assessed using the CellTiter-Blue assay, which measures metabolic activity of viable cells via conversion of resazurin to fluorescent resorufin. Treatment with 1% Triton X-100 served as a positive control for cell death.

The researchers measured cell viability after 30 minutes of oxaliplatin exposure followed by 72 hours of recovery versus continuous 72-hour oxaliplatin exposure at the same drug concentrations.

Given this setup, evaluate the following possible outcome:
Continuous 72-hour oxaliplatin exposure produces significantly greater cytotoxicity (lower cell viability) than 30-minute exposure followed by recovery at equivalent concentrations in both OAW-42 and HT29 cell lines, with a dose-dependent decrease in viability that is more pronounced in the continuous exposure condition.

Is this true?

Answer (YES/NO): YES